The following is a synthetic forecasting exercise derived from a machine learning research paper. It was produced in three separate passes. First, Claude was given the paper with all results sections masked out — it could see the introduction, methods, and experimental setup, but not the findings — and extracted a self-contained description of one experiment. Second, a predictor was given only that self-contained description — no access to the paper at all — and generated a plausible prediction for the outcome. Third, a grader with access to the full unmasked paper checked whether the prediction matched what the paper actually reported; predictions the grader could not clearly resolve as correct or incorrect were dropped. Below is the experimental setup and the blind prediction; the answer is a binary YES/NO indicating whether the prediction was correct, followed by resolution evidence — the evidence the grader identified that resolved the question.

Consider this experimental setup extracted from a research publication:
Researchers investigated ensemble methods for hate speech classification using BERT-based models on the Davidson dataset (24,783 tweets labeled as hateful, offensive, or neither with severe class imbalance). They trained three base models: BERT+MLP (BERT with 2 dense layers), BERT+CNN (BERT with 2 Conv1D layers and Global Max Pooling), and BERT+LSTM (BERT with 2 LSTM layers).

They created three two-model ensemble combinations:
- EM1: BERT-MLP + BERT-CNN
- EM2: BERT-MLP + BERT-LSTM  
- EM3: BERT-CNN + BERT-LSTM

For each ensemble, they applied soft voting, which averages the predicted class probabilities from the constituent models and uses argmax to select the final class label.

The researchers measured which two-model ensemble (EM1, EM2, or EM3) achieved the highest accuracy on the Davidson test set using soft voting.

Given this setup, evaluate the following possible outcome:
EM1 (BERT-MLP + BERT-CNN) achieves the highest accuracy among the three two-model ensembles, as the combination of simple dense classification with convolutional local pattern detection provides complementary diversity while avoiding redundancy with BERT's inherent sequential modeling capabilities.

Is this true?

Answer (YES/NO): NO